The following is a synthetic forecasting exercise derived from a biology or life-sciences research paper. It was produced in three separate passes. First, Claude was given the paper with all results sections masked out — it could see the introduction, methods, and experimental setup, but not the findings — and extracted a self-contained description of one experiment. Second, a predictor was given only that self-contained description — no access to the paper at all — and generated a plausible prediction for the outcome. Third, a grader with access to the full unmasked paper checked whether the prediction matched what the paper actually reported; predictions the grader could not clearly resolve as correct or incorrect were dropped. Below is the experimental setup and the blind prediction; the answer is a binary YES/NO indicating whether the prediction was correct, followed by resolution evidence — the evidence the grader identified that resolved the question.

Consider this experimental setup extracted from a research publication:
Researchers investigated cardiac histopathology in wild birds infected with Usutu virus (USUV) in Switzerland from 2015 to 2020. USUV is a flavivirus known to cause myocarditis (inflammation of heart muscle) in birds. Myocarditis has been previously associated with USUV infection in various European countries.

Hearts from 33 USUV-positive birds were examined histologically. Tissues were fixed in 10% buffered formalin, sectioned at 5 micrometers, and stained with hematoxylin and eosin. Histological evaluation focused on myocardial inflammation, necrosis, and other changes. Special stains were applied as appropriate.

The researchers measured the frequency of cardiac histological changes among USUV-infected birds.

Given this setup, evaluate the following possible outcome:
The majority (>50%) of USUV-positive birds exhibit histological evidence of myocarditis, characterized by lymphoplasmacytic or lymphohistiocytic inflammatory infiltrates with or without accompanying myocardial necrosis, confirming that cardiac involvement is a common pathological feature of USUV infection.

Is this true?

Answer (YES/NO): YES